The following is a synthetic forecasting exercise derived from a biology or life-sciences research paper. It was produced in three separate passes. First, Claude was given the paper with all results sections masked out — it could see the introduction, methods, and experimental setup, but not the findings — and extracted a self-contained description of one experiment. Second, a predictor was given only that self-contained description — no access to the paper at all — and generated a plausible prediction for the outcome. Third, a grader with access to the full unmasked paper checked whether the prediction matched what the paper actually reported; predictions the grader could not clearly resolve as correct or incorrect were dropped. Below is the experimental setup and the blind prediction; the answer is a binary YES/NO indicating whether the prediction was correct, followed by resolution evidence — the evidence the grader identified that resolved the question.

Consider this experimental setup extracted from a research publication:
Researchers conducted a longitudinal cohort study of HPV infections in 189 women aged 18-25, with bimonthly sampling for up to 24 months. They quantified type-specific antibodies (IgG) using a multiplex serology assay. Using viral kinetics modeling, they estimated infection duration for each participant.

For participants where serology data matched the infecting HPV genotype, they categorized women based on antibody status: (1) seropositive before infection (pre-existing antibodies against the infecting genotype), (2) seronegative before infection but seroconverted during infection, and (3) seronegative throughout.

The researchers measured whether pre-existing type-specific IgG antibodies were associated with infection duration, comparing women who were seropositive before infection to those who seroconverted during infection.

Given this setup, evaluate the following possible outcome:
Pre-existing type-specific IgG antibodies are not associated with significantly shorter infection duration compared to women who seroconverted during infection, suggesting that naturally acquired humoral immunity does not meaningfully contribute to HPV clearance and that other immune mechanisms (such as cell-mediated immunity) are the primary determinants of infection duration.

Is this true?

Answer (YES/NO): NO